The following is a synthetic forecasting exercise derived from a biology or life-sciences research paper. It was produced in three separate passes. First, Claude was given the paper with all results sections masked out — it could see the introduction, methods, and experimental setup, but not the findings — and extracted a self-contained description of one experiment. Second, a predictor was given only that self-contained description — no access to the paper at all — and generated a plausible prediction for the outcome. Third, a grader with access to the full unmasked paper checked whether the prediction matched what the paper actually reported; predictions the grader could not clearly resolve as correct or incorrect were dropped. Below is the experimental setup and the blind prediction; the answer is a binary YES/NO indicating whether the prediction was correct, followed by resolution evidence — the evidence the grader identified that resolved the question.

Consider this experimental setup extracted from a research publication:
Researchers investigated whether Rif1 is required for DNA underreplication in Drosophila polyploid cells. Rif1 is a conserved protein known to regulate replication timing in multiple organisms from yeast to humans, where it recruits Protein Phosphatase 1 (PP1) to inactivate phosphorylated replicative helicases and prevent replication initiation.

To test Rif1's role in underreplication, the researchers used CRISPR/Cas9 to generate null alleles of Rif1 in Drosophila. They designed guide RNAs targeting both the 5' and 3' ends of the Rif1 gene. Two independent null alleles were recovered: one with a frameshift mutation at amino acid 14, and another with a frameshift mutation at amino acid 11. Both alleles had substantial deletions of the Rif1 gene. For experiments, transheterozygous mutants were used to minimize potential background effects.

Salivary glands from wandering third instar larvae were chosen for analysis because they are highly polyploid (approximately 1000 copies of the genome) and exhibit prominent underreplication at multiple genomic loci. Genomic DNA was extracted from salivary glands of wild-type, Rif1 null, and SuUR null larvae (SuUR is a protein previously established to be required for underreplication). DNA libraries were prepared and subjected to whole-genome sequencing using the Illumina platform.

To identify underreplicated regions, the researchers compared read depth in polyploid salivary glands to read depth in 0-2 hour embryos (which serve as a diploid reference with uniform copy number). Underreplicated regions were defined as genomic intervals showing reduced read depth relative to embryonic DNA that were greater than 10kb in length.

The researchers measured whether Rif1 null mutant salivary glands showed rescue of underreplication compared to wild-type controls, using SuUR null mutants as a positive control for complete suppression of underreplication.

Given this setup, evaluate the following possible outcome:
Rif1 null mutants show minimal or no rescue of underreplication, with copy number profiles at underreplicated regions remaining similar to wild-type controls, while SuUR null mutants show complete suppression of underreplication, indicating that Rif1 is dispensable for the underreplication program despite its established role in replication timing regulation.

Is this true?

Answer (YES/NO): NO